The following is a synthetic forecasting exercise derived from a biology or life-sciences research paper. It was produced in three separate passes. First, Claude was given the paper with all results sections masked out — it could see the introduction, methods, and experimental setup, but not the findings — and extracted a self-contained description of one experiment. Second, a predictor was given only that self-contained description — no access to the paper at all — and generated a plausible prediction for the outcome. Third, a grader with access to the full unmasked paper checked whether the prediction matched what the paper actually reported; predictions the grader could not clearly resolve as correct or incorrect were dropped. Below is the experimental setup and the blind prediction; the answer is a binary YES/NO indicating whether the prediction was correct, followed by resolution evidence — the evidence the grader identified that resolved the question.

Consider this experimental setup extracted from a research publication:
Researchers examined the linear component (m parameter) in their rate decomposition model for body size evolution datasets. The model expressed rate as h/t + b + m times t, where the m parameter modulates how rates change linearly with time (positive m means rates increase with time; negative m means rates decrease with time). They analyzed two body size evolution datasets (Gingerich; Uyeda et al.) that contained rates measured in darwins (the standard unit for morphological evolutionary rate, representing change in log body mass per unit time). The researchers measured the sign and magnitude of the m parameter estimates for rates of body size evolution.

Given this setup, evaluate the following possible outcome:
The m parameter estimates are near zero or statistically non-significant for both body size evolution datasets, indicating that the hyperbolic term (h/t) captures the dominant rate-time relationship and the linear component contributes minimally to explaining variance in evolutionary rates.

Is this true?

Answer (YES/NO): NO